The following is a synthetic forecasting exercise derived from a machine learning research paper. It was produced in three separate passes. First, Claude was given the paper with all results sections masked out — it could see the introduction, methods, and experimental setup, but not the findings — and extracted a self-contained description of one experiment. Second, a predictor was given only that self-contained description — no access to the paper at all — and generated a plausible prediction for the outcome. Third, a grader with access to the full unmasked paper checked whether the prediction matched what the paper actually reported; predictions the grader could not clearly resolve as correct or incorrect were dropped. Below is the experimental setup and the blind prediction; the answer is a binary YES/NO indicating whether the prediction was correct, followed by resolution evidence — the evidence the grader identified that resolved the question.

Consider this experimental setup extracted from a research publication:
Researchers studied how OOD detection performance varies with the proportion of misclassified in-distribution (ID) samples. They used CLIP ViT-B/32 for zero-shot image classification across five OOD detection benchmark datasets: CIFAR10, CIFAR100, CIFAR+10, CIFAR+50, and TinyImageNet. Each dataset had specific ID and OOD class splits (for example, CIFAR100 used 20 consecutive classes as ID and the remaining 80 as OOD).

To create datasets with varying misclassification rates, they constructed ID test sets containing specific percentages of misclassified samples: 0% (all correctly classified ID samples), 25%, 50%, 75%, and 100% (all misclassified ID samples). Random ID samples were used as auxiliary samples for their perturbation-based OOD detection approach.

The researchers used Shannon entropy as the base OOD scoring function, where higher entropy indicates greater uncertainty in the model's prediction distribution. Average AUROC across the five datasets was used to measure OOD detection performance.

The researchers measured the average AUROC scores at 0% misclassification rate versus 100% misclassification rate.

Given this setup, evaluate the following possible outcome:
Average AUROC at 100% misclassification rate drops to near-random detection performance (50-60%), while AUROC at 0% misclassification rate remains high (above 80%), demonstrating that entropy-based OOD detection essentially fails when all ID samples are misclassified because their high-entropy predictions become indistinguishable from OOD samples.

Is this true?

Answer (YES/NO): NO